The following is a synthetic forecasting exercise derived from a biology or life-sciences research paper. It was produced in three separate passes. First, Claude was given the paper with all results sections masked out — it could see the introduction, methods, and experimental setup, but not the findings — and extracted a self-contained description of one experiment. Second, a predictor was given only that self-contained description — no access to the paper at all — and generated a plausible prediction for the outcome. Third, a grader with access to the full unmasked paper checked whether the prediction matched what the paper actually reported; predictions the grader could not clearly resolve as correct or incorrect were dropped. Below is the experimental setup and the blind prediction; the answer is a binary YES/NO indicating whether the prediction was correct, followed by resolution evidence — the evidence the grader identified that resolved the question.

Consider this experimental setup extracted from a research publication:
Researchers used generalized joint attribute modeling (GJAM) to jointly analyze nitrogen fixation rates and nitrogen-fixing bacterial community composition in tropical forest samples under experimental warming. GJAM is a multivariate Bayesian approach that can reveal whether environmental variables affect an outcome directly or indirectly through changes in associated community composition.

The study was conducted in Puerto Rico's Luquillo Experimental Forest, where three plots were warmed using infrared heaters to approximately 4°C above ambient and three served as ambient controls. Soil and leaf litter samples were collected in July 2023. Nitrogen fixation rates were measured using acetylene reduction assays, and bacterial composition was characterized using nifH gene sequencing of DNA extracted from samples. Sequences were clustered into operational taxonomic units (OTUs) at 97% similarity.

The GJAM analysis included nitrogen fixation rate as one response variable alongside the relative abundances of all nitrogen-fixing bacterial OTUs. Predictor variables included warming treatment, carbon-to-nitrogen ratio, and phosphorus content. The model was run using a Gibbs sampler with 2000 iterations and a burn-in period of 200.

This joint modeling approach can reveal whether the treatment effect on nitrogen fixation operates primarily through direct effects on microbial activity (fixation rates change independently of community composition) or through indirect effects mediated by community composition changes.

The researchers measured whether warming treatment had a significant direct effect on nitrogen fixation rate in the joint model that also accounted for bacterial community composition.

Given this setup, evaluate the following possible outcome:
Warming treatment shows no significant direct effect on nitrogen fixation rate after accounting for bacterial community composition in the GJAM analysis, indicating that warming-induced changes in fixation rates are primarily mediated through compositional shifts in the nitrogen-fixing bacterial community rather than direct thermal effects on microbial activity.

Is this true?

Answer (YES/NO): NO